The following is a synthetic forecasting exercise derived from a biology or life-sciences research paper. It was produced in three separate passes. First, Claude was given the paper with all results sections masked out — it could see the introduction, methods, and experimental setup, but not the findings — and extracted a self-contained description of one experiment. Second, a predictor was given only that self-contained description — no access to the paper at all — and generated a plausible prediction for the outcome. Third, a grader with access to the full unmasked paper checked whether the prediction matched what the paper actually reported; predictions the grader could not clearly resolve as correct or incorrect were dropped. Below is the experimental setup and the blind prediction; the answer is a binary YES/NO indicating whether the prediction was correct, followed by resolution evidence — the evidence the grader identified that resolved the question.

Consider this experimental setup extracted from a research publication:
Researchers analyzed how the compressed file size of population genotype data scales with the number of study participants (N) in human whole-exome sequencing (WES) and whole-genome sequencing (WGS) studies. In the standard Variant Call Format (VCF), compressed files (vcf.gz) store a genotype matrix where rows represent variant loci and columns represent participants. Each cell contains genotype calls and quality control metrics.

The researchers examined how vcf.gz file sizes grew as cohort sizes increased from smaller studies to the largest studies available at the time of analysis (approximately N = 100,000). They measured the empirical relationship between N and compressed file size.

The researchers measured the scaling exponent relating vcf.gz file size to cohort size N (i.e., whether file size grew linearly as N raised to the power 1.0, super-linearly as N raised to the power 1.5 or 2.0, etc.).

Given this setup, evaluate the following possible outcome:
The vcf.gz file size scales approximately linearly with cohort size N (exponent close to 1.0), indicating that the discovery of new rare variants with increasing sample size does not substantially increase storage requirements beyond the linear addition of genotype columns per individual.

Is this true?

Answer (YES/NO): NO